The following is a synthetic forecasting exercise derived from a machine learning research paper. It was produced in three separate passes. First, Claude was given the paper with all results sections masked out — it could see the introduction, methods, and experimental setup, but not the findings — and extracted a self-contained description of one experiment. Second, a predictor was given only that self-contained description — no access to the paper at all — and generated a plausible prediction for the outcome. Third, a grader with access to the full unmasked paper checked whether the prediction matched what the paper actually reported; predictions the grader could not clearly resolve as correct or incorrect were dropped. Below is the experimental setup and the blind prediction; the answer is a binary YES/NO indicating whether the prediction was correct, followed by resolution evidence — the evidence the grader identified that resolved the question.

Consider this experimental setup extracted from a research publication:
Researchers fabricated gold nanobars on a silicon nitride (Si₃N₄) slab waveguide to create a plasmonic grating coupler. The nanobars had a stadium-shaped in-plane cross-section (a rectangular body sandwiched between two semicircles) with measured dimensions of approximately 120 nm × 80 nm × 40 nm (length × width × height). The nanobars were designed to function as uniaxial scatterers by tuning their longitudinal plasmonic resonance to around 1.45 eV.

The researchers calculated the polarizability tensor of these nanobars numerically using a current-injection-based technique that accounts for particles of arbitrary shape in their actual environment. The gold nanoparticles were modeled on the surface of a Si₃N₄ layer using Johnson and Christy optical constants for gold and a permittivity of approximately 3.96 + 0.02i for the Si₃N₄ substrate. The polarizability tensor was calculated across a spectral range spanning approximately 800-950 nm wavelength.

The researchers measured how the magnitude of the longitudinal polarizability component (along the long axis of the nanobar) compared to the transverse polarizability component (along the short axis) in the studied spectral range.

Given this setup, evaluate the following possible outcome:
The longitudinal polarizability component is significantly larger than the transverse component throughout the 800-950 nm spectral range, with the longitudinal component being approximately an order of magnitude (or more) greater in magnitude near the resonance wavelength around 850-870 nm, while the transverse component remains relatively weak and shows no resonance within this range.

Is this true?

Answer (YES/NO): NO